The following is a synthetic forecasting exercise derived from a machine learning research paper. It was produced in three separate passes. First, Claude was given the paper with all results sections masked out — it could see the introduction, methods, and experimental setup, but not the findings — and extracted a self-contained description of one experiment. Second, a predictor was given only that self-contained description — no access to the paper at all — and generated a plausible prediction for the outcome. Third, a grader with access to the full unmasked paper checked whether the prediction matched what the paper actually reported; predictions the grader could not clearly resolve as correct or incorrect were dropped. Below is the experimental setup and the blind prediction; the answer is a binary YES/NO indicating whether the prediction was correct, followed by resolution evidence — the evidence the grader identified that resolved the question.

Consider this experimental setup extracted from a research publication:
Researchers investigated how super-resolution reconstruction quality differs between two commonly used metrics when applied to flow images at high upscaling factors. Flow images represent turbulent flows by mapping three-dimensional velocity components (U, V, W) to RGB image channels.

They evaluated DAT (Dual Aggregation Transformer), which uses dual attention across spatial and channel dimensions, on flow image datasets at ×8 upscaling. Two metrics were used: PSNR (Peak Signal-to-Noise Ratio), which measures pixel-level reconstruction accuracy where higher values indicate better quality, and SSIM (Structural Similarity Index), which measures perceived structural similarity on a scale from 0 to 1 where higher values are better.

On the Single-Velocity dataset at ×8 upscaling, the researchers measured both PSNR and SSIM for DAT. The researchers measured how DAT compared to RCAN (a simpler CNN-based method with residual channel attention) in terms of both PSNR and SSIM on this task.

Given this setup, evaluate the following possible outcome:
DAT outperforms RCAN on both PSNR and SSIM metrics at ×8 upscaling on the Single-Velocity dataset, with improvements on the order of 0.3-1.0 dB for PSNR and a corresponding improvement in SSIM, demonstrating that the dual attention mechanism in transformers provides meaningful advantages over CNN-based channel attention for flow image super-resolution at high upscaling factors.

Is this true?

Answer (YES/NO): NO